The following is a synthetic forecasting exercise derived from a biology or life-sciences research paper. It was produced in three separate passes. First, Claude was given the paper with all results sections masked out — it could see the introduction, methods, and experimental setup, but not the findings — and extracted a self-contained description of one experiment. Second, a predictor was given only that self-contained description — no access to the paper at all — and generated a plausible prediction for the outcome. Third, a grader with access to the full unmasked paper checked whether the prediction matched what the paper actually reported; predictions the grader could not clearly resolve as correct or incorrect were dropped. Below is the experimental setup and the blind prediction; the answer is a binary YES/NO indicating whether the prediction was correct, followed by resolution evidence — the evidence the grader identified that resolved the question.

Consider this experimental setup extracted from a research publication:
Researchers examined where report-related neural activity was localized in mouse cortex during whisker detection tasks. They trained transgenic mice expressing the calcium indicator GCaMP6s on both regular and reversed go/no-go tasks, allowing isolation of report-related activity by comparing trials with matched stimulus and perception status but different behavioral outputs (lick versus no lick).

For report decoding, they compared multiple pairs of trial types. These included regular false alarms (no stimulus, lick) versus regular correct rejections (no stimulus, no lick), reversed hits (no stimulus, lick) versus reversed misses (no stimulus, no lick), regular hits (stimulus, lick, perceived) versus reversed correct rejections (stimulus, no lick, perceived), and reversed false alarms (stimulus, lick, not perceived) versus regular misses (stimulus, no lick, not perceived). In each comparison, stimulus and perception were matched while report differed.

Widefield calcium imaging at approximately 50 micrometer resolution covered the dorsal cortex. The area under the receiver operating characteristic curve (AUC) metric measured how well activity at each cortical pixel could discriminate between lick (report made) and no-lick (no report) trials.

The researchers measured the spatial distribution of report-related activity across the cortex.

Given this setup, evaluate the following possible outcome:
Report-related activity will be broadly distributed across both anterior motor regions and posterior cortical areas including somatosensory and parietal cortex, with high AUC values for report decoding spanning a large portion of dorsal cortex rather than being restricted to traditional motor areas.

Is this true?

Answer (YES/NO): YES